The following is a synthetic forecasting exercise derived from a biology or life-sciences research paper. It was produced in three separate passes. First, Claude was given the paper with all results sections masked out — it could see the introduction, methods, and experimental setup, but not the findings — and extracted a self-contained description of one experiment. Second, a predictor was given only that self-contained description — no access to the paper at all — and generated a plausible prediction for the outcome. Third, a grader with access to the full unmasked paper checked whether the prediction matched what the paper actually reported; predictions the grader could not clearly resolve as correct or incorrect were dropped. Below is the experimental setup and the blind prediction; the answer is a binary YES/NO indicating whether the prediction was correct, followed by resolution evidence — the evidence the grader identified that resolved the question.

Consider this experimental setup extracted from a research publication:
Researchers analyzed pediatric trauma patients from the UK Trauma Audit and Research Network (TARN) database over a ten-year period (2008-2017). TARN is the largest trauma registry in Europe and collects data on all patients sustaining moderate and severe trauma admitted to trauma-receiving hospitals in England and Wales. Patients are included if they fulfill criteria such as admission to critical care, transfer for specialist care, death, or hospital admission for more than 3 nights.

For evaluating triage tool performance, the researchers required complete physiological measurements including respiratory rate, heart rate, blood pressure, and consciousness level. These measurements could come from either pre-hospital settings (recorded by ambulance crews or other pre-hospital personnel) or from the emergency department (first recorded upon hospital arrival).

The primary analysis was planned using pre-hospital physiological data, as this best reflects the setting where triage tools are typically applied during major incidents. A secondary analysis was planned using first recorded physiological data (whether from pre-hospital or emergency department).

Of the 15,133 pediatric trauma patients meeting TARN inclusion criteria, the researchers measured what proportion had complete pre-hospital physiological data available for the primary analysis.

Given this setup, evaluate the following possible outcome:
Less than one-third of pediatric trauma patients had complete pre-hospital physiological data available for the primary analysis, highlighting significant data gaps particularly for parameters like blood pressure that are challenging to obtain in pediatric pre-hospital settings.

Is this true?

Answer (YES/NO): YES